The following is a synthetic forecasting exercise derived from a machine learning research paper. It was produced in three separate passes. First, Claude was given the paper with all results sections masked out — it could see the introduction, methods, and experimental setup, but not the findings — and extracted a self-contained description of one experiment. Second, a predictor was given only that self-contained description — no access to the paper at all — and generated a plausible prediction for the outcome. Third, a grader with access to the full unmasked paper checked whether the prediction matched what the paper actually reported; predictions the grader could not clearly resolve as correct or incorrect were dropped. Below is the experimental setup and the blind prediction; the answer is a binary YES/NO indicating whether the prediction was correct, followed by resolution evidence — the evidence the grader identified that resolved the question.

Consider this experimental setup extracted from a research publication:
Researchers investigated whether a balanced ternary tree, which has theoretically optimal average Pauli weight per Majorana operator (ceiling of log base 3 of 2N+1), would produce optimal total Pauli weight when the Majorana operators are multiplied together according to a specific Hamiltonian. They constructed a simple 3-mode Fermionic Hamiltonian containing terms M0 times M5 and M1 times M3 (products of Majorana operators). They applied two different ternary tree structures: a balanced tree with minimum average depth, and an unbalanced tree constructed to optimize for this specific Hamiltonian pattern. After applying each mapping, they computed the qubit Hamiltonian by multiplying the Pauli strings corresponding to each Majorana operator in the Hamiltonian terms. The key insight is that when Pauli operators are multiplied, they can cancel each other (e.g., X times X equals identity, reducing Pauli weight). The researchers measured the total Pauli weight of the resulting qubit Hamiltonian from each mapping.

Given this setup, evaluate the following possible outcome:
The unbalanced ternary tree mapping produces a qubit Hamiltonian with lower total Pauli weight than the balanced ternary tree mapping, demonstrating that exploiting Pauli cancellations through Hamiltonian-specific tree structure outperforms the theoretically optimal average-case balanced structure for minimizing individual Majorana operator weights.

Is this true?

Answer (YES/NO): YES